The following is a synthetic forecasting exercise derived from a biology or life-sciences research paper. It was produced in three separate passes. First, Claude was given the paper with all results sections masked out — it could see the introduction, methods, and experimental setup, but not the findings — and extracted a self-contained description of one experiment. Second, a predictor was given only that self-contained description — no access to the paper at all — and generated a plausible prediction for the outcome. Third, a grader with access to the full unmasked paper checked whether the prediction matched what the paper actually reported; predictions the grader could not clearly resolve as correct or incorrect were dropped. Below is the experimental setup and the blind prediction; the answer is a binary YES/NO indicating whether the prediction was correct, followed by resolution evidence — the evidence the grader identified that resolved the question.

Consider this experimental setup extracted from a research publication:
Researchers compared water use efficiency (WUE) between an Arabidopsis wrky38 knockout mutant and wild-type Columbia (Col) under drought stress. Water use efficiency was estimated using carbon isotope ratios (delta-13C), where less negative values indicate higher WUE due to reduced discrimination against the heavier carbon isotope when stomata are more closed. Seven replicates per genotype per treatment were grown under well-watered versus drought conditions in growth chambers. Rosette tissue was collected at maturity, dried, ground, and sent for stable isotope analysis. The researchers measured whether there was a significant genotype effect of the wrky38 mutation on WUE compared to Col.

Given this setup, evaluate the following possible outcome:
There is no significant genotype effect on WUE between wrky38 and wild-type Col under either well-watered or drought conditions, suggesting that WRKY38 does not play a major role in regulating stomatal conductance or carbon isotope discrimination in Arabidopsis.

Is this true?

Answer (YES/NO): NO